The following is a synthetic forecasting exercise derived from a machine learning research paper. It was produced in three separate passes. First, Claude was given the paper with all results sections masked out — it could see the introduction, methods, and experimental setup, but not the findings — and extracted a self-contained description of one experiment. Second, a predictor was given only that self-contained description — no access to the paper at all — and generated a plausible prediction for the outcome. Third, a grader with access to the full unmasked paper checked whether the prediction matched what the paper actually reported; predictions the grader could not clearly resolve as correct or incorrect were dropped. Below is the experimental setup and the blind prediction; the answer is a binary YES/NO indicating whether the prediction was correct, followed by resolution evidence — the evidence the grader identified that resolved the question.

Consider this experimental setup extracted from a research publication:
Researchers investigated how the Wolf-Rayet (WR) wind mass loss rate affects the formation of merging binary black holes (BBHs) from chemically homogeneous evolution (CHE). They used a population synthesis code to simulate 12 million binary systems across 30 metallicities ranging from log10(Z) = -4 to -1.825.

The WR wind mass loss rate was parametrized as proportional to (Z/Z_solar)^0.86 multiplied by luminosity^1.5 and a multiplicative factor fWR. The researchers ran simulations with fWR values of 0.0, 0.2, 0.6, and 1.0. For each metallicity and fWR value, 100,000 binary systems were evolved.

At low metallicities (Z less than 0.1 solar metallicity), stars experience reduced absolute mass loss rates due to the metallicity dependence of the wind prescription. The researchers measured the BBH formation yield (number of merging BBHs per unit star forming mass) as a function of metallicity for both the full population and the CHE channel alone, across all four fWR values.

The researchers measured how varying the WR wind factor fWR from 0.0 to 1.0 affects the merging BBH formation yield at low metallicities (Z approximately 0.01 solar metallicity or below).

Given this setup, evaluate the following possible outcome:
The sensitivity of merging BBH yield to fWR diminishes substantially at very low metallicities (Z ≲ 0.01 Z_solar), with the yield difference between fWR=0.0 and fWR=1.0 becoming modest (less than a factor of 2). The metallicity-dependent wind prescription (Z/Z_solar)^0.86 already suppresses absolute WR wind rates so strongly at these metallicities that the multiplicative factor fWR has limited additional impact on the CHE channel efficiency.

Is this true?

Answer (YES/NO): YES